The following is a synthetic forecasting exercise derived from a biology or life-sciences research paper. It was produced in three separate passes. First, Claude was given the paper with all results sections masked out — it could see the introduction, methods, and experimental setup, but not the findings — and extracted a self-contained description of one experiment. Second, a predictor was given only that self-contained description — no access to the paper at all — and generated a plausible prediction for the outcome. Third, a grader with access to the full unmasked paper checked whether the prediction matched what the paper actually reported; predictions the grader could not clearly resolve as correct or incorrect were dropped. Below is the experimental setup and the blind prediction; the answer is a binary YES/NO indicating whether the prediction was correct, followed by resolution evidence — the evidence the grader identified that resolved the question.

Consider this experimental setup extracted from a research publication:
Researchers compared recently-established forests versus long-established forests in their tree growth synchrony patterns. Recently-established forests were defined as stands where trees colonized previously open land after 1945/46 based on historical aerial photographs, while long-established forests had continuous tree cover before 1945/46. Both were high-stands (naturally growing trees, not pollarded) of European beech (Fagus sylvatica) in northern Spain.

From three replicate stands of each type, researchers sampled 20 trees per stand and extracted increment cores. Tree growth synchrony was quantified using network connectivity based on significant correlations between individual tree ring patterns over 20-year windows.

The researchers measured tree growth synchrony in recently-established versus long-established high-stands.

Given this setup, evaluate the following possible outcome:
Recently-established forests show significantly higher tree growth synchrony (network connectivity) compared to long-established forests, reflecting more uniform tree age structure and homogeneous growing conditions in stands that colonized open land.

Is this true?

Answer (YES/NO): YES